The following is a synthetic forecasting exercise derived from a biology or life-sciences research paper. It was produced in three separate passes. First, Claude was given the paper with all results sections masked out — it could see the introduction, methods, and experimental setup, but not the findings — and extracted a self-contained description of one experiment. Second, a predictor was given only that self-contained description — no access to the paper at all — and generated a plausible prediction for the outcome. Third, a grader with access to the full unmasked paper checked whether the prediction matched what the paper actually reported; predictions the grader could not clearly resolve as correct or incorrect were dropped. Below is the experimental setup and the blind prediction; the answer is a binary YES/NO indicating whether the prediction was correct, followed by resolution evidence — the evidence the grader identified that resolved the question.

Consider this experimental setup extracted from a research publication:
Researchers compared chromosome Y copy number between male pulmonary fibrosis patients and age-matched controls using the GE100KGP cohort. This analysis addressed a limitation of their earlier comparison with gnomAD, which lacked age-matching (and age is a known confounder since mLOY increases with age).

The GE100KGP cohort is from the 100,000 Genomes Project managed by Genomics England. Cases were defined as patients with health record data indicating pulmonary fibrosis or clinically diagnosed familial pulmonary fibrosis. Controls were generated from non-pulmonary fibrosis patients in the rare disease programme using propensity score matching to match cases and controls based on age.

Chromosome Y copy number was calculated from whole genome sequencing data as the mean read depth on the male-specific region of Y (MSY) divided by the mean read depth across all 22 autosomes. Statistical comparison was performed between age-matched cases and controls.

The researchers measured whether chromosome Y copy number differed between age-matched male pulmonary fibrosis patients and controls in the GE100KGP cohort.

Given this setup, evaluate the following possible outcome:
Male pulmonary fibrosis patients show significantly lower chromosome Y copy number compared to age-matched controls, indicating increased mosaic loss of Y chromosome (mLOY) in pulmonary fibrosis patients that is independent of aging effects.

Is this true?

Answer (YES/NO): NO